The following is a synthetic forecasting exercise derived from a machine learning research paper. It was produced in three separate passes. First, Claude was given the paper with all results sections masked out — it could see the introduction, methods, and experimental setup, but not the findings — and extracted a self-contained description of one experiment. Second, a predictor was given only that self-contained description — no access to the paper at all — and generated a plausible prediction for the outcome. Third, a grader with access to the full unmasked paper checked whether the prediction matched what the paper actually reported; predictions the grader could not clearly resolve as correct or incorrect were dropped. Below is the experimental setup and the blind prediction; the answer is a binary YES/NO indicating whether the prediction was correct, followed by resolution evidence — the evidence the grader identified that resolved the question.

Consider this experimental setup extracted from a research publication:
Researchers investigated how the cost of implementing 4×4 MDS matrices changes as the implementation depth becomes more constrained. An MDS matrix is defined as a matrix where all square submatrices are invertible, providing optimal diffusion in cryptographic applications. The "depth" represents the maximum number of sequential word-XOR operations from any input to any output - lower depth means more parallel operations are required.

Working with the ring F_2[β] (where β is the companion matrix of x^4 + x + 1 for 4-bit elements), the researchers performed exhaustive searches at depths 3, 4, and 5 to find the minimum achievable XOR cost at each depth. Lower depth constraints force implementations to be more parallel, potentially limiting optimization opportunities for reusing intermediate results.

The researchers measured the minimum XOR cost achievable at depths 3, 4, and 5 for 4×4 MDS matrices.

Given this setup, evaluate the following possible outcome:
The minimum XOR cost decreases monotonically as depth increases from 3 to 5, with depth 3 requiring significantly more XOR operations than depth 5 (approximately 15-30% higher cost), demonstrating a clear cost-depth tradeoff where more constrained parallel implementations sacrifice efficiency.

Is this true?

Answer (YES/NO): YES